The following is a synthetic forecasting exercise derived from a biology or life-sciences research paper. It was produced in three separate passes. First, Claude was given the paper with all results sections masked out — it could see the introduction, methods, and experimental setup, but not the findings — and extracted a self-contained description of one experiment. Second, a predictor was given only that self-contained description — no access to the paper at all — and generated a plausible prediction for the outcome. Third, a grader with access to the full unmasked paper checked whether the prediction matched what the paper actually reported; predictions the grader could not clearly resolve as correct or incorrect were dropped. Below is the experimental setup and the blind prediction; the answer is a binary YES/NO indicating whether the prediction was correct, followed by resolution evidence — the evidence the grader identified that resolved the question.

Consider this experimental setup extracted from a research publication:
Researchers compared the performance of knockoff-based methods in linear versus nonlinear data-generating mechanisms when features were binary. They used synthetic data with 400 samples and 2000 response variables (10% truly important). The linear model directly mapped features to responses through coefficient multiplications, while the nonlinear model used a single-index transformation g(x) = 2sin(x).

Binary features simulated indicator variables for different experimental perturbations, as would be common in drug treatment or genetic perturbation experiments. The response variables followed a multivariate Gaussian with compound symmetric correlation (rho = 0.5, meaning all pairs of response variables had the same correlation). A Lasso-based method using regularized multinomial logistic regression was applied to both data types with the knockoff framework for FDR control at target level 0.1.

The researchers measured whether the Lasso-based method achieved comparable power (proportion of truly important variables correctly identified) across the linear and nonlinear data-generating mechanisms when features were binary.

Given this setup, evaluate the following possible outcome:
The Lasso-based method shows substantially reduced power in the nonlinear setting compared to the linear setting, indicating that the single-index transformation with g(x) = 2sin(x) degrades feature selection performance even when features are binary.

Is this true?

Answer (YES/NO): NO